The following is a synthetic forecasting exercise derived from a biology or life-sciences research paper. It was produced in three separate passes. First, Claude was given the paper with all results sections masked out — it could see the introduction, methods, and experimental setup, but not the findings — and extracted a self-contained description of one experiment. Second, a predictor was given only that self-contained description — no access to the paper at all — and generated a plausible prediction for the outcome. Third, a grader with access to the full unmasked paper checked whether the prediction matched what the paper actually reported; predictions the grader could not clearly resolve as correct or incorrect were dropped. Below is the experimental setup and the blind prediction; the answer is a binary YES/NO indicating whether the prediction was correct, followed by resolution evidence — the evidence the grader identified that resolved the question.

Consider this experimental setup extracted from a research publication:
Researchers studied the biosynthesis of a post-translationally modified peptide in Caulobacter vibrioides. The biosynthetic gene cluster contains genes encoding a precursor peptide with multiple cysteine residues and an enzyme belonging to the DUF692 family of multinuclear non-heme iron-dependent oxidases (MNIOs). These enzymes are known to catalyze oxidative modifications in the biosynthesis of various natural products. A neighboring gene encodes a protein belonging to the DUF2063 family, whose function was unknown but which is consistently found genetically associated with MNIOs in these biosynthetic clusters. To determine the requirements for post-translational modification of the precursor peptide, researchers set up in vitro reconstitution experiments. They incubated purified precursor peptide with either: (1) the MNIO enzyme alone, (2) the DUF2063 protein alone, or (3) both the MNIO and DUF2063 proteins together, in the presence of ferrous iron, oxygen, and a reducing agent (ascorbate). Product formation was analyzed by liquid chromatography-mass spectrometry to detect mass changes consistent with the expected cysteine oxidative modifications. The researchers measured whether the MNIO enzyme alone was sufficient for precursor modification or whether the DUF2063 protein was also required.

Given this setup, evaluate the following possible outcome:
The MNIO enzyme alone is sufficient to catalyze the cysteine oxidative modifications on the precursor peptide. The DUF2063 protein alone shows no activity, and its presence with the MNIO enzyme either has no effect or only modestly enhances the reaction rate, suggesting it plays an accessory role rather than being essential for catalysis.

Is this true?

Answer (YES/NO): NO